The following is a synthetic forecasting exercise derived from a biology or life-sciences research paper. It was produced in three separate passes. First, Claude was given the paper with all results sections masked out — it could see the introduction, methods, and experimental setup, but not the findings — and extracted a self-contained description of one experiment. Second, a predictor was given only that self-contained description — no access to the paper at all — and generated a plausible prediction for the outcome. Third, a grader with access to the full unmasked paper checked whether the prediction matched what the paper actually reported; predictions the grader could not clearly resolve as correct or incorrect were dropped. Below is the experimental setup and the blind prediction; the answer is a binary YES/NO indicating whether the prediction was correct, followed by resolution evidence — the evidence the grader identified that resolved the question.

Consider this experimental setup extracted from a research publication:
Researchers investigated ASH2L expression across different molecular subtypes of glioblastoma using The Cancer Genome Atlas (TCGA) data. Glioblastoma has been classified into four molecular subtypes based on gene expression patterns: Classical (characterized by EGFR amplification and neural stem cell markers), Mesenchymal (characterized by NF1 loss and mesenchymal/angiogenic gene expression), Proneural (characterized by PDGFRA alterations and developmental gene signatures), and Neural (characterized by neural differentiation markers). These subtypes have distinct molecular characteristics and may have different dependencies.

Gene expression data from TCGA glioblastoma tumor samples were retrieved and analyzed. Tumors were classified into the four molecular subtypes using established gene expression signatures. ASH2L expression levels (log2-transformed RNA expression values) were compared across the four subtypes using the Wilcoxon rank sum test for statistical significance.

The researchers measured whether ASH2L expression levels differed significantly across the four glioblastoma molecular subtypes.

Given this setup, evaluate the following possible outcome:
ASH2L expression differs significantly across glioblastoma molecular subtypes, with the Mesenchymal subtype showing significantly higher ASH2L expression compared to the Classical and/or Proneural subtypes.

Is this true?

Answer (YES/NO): NO